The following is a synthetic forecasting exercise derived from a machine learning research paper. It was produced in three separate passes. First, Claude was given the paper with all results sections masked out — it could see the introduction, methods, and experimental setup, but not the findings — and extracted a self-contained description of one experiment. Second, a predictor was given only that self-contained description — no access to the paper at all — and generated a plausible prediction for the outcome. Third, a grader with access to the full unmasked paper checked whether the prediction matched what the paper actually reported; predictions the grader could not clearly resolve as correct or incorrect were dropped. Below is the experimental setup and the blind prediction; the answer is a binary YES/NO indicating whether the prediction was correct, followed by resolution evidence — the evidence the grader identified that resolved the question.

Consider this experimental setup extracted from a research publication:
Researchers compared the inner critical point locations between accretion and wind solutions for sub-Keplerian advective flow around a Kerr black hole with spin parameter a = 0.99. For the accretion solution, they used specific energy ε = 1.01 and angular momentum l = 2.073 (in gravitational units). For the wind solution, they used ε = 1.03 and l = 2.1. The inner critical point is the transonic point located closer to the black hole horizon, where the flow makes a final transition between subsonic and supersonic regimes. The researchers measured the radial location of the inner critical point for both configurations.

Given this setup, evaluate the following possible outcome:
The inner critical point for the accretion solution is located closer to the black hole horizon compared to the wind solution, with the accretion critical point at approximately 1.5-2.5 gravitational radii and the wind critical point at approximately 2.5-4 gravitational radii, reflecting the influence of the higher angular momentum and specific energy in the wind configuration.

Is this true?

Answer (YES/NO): NO